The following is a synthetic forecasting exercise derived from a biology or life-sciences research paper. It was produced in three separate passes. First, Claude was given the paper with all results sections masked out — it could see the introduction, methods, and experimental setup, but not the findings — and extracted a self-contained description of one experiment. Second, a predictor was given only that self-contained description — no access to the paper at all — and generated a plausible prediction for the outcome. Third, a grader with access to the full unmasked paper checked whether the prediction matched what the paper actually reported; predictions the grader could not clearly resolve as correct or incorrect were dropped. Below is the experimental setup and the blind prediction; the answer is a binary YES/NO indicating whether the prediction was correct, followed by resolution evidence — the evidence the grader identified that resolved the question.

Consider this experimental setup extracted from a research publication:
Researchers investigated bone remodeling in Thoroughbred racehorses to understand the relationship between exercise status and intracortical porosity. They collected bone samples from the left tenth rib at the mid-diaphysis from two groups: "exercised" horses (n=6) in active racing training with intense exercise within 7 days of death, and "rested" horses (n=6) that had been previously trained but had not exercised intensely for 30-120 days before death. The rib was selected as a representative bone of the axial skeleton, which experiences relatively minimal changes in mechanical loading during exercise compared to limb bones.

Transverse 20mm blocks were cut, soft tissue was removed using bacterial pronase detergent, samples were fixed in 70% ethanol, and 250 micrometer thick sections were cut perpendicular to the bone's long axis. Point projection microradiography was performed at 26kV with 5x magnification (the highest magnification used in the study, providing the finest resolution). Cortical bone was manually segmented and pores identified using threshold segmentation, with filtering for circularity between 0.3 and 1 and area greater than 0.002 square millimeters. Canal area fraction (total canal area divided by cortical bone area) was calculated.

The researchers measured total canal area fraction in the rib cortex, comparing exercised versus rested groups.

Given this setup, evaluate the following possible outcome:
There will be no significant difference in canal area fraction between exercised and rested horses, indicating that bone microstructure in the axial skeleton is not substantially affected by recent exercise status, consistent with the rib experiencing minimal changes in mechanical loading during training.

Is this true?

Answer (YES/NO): YES